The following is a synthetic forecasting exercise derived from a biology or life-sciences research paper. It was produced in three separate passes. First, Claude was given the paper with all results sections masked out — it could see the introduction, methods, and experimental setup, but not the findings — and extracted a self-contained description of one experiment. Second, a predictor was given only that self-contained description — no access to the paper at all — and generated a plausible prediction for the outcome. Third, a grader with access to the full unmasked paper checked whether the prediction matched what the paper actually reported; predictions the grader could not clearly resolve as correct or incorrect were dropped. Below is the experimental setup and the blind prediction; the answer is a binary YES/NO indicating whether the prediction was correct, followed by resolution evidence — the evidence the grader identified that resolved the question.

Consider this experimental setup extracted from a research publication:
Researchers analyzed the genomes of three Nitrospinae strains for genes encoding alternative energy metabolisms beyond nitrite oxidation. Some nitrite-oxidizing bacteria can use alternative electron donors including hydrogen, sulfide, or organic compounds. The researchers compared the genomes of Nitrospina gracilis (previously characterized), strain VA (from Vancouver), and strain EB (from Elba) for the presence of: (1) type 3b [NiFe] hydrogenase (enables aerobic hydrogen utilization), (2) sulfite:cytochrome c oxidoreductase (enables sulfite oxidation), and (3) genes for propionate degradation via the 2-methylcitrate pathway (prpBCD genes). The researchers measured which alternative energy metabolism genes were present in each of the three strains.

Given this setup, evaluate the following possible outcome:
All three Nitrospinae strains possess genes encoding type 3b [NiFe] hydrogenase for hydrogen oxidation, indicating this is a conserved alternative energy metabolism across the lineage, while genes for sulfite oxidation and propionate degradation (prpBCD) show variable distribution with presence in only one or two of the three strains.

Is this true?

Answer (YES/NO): NO